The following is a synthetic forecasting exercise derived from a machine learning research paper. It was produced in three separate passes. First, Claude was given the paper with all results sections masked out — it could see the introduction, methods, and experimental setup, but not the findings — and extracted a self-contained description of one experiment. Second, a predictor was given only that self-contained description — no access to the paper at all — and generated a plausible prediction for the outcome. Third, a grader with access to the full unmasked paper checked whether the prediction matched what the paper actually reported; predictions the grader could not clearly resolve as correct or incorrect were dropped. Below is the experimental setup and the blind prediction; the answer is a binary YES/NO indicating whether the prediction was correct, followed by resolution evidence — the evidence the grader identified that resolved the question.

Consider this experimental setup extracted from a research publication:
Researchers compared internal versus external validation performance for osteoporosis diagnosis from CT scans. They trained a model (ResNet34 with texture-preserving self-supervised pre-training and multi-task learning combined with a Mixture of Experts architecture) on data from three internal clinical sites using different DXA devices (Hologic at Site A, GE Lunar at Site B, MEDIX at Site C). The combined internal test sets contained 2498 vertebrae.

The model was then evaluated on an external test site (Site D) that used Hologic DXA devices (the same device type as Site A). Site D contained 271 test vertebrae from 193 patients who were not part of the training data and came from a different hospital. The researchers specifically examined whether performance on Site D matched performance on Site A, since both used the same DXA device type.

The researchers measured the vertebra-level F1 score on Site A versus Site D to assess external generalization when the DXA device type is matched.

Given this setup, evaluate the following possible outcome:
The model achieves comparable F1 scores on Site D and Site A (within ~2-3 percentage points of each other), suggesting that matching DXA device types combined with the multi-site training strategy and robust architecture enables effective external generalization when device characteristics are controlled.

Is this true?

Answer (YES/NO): YES